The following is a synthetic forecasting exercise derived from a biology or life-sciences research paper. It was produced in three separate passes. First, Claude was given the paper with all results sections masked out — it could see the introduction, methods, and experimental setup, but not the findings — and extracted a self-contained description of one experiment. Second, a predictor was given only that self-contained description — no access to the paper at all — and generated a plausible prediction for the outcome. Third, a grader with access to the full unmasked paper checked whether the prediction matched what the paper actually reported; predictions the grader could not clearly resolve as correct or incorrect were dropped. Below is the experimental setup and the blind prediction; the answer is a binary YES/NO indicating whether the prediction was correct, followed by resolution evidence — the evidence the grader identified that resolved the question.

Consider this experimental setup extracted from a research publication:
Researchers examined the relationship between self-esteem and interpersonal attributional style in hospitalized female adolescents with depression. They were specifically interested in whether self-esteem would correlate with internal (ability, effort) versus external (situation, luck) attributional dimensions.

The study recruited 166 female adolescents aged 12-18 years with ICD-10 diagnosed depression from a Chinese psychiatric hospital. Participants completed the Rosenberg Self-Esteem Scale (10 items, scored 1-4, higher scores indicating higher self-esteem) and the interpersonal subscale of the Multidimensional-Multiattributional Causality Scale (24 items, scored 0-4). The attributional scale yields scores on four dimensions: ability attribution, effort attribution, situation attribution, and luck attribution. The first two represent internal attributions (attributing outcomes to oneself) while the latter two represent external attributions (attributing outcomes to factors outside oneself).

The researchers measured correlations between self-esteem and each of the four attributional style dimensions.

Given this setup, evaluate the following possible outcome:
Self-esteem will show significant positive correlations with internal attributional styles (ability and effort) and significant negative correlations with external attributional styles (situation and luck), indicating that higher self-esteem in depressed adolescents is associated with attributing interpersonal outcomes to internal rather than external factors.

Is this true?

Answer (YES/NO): NO